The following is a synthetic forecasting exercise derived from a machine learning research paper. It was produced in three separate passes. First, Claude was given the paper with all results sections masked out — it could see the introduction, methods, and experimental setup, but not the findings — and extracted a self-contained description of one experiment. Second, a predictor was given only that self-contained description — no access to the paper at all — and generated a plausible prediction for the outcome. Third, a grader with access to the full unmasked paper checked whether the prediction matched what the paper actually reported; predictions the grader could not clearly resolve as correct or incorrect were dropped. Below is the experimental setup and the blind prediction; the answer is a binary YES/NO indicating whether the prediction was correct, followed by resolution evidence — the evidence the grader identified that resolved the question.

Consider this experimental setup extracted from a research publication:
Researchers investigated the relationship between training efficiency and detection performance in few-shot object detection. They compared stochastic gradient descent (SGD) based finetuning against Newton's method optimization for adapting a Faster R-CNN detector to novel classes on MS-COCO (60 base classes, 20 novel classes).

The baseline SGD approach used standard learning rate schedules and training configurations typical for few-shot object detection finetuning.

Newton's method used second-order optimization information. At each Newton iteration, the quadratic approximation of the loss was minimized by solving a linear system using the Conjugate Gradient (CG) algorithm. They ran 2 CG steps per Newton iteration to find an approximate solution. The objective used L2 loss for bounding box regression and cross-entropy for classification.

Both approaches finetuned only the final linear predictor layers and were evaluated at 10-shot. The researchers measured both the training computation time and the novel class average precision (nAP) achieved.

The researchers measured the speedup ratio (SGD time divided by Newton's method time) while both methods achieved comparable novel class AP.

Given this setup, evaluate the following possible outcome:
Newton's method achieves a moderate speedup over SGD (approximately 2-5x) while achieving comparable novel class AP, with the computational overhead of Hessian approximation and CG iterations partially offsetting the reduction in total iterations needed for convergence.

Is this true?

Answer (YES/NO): NO